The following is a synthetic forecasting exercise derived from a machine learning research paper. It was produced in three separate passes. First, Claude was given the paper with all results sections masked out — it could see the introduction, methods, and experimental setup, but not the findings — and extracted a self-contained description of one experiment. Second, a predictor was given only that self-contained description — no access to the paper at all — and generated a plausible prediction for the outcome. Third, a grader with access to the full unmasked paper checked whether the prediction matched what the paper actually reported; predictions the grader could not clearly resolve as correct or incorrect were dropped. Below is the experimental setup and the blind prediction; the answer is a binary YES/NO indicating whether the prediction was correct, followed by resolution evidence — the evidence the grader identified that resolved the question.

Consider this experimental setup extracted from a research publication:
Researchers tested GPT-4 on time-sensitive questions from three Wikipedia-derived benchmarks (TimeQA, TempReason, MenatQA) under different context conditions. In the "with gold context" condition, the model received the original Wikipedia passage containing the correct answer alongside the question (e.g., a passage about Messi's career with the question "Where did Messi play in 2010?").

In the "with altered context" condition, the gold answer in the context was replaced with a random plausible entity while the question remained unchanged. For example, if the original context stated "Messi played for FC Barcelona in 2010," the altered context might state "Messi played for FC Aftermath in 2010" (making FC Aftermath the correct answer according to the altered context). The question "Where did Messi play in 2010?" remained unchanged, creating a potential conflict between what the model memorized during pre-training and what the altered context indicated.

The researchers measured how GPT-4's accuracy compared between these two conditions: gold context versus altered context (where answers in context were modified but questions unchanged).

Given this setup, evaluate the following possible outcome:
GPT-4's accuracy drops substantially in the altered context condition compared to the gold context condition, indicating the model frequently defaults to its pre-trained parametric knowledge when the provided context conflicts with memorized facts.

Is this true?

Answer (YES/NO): YES